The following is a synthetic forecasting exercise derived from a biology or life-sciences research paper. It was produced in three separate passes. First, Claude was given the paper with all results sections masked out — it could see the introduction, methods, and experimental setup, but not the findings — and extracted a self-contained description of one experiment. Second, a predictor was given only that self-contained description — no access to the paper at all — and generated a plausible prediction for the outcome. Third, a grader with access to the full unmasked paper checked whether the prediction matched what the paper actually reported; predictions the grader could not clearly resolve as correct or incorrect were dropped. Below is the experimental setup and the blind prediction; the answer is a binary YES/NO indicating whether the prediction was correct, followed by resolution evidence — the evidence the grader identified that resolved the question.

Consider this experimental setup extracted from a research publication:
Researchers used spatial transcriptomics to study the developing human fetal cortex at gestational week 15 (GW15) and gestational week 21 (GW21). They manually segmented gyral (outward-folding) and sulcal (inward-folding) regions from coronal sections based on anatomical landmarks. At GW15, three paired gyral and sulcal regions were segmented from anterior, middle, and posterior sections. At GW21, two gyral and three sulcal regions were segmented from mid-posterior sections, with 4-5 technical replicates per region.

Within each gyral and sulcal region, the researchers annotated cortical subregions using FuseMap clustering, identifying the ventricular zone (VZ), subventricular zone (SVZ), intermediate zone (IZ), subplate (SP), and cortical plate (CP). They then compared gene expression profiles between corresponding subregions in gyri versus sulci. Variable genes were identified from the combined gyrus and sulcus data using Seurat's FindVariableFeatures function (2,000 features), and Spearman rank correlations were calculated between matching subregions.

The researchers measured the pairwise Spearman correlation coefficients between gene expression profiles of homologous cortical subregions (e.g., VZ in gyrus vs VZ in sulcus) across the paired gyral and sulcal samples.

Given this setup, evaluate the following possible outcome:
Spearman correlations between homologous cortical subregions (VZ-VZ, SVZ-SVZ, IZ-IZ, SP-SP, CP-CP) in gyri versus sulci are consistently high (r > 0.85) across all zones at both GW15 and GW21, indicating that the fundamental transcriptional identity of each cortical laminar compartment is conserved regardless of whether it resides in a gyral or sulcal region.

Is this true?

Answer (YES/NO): NO